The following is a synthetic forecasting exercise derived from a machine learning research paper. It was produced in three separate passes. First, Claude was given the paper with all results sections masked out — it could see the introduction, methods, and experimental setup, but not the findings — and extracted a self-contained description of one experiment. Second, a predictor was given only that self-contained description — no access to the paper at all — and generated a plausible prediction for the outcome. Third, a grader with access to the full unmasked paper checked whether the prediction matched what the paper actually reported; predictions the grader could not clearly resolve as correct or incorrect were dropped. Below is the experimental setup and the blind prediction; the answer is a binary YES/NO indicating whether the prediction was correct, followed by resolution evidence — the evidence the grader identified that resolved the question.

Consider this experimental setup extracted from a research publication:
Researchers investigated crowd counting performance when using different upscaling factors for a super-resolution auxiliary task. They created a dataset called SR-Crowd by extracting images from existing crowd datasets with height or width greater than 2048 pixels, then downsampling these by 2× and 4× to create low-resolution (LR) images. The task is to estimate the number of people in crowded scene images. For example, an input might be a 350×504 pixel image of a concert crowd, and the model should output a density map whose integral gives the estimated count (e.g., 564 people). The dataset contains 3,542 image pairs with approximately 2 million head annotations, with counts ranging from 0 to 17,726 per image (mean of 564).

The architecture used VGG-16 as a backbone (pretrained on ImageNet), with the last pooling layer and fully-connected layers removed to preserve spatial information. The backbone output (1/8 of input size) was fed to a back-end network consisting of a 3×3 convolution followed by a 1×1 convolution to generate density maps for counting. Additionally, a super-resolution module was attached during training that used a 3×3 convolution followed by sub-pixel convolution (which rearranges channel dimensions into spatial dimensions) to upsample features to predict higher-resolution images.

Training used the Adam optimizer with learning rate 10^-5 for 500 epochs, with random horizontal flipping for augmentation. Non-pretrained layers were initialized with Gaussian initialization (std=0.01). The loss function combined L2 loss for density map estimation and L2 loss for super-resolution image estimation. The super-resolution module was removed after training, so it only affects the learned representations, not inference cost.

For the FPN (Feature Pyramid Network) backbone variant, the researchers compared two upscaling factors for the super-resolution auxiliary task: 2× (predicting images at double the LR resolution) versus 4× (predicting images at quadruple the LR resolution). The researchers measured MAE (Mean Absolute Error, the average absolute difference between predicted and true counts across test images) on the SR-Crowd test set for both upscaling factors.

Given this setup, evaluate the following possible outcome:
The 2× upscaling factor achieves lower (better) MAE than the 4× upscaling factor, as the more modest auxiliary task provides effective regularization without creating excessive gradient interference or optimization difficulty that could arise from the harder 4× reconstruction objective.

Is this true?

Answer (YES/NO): YES